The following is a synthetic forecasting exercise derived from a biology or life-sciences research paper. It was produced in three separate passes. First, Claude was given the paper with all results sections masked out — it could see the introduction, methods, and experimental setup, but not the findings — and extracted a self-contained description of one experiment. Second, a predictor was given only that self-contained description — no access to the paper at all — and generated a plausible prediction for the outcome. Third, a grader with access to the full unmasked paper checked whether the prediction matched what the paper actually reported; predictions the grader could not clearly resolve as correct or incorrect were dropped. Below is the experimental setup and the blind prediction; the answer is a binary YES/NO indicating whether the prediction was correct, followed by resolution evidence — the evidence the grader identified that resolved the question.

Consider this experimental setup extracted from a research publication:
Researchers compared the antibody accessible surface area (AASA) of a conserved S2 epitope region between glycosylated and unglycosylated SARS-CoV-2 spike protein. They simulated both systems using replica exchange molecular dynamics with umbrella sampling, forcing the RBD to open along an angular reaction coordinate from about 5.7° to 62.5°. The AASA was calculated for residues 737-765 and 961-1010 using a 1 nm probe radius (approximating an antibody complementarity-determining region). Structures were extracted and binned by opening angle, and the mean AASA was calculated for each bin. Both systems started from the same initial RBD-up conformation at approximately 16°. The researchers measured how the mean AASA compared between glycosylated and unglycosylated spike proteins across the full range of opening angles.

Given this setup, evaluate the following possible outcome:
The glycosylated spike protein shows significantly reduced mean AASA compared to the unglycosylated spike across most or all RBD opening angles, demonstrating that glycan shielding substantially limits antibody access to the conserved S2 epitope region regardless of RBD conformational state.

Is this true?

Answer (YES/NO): NO